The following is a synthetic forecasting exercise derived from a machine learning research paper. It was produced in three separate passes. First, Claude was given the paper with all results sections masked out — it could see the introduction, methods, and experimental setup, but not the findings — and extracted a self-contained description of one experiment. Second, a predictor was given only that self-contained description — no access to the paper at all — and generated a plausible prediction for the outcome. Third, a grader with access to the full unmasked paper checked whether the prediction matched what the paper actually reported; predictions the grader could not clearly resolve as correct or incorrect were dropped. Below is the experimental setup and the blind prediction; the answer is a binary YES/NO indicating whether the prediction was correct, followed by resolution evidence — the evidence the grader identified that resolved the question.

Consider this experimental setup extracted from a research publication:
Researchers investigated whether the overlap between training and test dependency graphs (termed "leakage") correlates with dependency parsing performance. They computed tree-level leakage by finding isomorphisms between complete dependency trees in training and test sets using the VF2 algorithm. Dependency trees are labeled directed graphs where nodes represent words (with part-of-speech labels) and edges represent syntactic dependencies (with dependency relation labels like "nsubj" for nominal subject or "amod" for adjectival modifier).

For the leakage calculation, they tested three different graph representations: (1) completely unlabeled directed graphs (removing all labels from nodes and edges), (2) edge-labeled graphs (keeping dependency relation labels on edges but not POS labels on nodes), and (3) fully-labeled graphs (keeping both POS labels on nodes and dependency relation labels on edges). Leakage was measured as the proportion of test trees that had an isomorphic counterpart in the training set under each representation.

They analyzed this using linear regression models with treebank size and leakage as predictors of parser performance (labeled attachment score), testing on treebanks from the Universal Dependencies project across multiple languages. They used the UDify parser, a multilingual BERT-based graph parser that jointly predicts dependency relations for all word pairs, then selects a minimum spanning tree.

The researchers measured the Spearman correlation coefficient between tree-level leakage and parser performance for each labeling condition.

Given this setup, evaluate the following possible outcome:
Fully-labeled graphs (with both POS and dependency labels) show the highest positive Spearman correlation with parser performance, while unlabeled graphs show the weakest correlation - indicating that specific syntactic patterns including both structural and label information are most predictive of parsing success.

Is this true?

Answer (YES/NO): NO